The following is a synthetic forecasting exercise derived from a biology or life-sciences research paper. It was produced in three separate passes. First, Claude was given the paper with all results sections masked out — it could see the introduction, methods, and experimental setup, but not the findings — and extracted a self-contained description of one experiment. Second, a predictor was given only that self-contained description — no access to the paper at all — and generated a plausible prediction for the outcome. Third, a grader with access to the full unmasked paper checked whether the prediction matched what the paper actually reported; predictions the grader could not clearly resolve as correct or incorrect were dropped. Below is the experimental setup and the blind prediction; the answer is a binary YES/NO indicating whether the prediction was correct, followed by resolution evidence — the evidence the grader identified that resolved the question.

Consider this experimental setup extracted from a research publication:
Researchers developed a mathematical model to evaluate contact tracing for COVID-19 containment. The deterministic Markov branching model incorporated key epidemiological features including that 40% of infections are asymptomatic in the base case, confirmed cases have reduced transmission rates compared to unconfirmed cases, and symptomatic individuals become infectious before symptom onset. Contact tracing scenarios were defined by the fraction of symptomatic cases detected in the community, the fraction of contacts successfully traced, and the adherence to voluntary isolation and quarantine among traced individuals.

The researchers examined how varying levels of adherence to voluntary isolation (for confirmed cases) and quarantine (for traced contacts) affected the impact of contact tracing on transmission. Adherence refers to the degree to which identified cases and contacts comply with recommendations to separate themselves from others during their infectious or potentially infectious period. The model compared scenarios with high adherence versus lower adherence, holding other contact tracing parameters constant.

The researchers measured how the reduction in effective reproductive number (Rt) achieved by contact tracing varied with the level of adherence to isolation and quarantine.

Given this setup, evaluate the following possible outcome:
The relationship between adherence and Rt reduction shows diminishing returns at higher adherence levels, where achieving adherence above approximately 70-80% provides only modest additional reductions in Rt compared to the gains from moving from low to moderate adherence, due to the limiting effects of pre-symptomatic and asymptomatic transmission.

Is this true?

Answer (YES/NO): NO